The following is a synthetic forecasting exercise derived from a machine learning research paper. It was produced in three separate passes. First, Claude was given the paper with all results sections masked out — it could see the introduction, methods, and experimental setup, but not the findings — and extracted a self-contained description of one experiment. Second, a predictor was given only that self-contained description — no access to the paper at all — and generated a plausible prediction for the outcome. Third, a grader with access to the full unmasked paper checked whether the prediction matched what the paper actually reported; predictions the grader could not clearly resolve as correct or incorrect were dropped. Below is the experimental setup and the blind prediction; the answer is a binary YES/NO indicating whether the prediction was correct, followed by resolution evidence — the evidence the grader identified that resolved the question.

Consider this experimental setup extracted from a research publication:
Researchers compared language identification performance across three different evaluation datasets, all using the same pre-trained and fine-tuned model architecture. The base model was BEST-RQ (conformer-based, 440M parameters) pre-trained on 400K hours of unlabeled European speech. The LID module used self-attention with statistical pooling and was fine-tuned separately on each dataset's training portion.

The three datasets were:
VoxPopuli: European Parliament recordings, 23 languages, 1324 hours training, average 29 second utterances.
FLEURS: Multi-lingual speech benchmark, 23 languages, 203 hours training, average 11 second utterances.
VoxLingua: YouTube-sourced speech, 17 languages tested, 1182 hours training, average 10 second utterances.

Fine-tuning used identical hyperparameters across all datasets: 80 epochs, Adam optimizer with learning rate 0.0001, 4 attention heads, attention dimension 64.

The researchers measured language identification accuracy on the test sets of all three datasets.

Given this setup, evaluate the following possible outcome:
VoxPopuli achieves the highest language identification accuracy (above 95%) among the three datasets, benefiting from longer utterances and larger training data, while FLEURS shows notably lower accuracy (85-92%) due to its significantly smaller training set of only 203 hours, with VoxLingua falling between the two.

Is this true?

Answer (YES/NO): NO